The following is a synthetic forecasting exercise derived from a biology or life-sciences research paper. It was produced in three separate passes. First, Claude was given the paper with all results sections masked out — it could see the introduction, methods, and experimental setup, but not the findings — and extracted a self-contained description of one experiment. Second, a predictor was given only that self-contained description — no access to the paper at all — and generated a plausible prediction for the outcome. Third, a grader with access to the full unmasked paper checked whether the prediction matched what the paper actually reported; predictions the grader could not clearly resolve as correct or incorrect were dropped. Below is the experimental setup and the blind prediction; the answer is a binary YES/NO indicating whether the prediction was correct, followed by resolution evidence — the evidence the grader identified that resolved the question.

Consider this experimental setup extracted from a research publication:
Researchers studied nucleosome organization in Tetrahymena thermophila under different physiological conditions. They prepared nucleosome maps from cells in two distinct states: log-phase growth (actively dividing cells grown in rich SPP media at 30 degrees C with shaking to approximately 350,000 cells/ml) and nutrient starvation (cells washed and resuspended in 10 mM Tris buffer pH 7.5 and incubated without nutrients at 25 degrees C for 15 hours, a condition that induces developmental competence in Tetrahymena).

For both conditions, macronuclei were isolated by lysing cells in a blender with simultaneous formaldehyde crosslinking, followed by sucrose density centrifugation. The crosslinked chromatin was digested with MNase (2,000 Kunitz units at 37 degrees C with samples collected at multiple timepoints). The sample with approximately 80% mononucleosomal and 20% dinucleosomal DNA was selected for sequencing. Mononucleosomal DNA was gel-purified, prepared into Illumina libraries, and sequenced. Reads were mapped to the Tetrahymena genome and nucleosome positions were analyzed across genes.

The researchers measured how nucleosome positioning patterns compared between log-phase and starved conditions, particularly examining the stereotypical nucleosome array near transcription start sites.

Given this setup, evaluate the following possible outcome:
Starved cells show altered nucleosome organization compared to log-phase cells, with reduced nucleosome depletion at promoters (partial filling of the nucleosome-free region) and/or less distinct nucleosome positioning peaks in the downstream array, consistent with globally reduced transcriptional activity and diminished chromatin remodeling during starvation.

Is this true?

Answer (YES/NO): NO